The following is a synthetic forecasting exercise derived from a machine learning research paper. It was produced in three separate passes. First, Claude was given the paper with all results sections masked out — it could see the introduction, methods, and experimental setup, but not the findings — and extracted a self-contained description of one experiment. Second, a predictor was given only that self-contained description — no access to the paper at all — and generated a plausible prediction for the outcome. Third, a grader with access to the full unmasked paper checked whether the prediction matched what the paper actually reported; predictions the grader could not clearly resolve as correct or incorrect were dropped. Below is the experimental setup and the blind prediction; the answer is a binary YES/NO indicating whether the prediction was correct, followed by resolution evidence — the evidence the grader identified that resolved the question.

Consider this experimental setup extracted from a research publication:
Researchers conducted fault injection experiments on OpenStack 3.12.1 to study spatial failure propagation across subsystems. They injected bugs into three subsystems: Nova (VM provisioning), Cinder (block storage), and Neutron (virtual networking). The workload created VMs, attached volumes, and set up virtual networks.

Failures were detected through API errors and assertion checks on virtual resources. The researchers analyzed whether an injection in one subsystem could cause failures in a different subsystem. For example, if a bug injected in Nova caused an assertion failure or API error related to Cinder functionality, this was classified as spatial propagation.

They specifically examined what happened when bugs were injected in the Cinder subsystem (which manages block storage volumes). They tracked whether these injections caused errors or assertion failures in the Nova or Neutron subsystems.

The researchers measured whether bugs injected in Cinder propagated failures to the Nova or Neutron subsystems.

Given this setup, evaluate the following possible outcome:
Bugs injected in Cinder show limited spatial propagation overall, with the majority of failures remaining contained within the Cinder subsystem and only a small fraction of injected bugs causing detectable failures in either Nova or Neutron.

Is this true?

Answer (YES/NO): NO